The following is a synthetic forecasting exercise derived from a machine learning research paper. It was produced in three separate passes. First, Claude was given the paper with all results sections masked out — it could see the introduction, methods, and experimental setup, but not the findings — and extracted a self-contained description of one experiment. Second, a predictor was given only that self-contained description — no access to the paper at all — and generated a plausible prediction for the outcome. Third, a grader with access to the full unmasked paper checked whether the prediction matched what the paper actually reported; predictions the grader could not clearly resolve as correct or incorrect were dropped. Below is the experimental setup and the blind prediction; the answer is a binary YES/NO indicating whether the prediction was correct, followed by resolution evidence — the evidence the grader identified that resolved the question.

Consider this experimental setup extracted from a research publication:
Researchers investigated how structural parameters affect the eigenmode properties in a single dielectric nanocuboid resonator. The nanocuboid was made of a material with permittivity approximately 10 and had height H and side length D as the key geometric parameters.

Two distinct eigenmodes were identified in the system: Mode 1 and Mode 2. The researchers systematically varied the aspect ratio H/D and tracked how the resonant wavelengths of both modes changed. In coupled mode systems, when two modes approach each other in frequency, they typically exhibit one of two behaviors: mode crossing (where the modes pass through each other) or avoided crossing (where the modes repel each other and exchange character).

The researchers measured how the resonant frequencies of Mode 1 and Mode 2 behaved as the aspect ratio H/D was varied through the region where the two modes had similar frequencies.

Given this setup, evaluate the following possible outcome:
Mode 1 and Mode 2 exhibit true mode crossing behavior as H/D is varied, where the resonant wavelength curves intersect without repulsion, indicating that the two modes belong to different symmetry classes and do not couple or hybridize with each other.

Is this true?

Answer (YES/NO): NO